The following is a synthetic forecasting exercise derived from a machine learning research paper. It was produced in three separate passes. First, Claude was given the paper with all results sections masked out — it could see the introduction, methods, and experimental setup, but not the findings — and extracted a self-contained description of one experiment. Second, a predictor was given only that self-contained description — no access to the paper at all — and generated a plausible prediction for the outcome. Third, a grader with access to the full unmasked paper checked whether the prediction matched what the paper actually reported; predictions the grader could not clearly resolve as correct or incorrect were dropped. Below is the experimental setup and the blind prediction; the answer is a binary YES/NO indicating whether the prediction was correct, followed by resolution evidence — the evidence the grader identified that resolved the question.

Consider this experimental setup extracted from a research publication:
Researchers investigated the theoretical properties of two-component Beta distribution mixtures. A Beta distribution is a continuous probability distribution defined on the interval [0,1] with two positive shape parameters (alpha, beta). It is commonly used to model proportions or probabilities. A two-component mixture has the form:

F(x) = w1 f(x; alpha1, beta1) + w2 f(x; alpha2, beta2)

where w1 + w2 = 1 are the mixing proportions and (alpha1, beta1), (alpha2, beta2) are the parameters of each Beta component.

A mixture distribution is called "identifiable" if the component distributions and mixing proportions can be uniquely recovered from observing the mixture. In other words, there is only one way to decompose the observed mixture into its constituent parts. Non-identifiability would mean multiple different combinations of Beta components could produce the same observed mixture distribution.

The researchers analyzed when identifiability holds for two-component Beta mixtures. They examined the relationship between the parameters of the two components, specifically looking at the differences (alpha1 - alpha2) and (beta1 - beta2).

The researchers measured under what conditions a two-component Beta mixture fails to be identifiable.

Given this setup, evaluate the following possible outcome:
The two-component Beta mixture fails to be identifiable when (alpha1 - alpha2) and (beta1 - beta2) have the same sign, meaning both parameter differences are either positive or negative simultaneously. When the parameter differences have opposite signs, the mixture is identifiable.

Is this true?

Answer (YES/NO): NO